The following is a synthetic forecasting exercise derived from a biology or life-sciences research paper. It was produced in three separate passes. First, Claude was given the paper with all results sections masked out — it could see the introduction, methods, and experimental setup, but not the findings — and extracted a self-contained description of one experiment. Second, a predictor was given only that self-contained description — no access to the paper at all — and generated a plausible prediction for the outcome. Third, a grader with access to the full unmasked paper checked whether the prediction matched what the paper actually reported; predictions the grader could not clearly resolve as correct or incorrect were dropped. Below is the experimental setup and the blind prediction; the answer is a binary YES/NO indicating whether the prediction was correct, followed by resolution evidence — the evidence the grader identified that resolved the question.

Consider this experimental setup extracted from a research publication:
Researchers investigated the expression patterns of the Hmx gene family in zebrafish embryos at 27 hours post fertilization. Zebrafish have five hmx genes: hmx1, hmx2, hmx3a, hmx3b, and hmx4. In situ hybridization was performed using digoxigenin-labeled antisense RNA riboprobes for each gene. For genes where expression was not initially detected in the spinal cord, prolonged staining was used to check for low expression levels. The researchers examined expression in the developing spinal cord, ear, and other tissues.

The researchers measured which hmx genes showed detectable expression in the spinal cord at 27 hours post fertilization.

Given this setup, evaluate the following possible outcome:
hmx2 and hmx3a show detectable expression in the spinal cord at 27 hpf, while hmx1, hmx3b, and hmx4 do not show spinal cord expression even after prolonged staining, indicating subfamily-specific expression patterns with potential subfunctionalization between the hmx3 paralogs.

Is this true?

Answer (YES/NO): YES